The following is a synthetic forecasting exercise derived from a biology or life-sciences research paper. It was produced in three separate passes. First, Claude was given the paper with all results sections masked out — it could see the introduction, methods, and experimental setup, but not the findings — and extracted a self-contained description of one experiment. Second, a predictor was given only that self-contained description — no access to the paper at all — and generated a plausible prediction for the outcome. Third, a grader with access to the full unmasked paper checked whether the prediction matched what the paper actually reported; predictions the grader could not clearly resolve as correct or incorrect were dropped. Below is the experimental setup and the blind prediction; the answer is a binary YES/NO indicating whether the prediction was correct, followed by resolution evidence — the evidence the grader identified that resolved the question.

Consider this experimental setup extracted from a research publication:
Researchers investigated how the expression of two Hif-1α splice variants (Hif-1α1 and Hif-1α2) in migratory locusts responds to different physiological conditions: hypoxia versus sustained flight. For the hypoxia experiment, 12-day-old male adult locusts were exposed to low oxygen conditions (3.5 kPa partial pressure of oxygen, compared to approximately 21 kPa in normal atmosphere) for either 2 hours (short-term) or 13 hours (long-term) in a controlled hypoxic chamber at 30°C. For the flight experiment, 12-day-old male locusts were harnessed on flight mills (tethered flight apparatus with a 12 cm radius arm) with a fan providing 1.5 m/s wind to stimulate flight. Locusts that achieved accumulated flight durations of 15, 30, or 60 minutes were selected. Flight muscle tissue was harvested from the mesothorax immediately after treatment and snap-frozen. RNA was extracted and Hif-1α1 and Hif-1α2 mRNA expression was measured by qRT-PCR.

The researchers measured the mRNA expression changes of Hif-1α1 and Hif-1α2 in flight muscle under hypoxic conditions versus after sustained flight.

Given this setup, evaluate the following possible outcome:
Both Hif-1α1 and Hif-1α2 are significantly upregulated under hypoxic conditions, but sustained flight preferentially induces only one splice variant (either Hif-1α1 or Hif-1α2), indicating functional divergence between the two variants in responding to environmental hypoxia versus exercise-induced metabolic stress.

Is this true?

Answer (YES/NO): NO